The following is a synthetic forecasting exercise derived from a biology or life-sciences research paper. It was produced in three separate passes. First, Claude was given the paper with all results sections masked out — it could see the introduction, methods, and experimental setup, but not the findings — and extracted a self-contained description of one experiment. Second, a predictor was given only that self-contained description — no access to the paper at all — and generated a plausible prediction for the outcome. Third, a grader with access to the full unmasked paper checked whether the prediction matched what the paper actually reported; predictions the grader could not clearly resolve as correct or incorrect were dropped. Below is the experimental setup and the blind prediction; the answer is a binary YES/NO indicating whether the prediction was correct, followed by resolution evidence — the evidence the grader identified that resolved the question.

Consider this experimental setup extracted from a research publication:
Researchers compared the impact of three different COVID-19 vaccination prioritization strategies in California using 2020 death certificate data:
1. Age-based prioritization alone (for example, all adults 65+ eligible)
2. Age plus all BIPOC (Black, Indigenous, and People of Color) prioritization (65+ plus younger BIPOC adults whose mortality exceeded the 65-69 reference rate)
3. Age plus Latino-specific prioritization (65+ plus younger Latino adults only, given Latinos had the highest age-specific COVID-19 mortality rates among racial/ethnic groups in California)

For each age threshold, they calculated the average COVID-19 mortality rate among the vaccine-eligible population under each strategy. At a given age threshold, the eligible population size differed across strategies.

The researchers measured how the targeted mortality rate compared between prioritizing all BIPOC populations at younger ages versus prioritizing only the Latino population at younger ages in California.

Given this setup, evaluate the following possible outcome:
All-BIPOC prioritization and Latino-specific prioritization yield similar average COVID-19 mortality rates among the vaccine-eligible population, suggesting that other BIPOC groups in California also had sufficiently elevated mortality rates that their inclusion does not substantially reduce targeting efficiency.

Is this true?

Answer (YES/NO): NO